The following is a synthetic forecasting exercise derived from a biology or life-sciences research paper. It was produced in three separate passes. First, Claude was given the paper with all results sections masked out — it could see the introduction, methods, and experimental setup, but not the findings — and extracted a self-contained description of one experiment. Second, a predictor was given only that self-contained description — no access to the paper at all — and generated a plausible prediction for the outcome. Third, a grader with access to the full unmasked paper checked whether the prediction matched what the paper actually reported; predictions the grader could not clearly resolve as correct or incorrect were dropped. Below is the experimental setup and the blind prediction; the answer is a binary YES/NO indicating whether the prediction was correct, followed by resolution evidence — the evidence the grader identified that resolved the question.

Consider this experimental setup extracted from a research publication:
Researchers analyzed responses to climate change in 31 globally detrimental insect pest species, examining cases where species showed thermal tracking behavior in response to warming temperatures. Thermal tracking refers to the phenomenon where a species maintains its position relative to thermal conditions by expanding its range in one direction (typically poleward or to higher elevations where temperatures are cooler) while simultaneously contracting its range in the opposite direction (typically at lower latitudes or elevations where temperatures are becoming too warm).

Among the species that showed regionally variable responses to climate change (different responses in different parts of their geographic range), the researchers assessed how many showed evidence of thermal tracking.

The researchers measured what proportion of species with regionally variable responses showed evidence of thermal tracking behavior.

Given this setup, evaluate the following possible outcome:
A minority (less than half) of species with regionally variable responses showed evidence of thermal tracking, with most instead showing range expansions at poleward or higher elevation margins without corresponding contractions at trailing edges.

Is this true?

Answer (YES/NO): YES